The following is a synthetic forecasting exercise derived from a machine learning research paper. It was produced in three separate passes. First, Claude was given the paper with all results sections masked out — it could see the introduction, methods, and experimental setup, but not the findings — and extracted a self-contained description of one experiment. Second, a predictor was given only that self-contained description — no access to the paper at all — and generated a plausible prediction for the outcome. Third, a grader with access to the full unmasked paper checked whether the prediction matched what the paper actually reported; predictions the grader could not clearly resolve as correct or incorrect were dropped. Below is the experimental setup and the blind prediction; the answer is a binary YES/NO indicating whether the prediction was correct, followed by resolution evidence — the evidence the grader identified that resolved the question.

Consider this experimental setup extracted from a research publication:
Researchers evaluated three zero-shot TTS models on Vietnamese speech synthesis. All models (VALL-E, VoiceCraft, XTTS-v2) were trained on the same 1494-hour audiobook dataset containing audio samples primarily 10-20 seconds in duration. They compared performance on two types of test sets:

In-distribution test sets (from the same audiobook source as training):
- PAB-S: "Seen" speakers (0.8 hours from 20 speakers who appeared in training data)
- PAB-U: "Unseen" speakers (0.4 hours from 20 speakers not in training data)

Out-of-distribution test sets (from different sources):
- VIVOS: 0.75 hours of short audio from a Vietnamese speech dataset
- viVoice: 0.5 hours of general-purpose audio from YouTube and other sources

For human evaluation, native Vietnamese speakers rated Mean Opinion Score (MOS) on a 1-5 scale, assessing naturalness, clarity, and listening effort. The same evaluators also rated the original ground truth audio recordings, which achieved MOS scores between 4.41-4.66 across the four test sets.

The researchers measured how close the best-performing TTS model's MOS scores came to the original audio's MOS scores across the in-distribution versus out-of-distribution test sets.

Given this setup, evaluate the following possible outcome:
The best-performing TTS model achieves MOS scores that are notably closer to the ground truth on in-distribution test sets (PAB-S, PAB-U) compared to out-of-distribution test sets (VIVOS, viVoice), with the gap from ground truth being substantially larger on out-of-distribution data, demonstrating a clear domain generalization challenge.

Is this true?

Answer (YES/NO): NO